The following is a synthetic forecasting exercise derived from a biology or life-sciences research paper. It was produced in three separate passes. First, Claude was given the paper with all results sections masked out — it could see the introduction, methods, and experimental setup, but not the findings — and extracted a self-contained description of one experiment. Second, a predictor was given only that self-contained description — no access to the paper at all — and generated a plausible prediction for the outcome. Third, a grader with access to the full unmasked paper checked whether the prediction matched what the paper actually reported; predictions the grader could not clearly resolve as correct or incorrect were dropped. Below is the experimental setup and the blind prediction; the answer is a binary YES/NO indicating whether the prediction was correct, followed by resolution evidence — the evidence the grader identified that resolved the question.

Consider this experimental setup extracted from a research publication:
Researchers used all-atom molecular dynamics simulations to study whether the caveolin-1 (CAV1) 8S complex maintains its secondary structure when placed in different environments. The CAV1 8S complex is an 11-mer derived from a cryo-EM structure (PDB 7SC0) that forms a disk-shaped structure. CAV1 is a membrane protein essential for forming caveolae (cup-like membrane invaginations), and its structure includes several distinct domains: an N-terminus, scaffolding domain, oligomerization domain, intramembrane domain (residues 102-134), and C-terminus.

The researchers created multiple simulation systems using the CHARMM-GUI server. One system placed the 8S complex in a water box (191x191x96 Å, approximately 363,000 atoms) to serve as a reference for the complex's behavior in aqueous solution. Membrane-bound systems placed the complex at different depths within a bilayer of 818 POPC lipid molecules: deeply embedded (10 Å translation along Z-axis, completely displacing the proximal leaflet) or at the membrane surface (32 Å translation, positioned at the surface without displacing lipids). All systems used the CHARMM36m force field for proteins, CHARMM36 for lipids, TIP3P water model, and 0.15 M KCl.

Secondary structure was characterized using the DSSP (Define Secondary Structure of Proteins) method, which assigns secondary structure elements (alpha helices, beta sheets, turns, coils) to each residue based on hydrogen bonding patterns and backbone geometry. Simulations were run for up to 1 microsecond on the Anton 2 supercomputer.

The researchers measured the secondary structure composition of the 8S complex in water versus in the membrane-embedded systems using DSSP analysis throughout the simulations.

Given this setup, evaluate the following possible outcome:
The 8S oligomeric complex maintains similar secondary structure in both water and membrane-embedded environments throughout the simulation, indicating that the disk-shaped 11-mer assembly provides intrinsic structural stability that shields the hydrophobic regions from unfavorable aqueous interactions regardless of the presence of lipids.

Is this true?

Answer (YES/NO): NO